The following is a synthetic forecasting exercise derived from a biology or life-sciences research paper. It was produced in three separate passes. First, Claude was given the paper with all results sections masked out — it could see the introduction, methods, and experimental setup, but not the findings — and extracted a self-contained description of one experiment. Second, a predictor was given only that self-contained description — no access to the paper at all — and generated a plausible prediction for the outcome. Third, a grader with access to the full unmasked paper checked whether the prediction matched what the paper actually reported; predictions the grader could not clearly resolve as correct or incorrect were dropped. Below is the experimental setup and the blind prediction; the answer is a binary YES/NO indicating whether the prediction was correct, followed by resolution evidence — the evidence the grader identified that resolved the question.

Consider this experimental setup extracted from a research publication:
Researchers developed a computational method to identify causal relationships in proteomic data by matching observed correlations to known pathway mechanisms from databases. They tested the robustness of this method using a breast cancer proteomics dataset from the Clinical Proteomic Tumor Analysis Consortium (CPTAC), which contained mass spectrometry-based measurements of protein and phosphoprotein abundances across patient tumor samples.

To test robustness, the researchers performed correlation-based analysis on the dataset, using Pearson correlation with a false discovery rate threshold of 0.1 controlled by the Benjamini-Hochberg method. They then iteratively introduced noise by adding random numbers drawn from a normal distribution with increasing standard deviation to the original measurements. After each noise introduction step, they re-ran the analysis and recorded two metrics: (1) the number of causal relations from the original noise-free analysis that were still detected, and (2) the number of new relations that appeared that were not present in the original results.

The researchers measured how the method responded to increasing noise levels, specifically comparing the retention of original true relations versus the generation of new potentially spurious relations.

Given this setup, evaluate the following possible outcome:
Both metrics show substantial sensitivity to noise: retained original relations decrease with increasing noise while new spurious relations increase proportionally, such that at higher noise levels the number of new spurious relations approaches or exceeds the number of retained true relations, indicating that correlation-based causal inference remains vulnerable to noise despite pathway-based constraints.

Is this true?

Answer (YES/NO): NO